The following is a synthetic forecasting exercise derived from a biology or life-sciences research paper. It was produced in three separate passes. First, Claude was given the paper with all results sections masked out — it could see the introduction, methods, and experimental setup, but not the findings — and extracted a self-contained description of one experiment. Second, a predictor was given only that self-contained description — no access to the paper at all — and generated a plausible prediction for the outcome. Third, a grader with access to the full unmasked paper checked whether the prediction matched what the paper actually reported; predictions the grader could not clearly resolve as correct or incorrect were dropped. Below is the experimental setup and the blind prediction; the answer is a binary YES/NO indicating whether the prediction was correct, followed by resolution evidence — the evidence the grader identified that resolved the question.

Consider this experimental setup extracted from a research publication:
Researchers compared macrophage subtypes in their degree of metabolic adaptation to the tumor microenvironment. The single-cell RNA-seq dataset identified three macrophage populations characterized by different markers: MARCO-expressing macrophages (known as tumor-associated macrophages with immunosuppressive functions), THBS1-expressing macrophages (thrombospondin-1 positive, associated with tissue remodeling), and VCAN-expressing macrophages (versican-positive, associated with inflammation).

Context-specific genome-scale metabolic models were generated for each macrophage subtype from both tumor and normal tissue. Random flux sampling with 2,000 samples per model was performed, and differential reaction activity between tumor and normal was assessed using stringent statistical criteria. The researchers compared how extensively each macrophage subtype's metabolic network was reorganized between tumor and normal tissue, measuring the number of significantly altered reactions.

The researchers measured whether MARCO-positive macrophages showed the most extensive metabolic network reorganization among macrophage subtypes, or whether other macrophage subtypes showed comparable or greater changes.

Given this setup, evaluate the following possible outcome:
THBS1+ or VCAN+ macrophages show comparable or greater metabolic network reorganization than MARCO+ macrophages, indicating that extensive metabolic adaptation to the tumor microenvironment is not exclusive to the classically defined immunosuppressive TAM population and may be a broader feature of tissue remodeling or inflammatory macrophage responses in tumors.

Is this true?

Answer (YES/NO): NO